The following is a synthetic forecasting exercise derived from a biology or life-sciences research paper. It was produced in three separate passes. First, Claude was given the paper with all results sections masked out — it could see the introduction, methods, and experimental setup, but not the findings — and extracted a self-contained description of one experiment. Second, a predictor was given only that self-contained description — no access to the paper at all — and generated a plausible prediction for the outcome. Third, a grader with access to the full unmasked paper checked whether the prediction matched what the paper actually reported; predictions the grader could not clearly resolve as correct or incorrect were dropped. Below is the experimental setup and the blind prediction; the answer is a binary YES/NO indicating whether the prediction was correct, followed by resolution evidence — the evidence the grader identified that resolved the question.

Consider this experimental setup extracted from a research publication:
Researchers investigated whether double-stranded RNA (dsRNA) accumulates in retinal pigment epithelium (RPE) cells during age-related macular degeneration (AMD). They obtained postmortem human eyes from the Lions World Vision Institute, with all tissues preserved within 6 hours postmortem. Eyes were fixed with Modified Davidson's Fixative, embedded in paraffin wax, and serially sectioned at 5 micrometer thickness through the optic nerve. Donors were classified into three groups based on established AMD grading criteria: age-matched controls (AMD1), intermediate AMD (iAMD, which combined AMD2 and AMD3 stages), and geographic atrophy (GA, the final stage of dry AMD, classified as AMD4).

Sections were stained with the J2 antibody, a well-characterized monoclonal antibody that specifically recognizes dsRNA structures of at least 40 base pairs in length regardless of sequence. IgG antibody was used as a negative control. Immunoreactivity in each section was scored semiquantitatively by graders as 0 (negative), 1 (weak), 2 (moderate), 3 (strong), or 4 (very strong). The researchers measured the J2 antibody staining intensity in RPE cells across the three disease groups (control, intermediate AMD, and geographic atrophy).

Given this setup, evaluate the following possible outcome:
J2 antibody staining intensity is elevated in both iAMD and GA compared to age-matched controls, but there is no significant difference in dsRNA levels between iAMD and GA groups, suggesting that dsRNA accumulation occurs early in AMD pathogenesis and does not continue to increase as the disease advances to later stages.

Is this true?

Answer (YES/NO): NO